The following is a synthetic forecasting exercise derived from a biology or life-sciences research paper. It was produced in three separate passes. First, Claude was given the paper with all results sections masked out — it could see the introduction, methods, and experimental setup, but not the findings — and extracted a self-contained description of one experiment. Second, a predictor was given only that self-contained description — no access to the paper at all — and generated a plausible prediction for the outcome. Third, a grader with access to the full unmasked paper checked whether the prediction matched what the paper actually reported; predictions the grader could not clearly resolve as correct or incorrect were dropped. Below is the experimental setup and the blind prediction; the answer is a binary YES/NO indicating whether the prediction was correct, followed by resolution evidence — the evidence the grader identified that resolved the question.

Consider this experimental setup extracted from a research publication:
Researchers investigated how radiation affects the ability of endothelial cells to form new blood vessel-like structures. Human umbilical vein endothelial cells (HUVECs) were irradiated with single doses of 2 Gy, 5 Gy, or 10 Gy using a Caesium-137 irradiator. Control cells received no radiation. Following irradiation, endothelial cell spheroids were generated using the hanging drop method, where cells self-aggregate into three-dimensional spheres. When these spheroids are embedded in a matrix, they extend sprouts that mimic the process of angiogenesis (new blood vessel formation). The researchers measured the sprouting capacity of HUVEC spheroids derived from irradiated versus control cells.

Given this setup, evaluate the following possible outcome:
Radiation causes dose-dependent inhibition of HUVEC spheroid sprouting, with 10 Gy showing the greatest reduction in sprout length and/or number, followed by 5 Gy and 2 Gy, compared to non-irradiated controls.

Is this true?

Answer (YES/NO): YES